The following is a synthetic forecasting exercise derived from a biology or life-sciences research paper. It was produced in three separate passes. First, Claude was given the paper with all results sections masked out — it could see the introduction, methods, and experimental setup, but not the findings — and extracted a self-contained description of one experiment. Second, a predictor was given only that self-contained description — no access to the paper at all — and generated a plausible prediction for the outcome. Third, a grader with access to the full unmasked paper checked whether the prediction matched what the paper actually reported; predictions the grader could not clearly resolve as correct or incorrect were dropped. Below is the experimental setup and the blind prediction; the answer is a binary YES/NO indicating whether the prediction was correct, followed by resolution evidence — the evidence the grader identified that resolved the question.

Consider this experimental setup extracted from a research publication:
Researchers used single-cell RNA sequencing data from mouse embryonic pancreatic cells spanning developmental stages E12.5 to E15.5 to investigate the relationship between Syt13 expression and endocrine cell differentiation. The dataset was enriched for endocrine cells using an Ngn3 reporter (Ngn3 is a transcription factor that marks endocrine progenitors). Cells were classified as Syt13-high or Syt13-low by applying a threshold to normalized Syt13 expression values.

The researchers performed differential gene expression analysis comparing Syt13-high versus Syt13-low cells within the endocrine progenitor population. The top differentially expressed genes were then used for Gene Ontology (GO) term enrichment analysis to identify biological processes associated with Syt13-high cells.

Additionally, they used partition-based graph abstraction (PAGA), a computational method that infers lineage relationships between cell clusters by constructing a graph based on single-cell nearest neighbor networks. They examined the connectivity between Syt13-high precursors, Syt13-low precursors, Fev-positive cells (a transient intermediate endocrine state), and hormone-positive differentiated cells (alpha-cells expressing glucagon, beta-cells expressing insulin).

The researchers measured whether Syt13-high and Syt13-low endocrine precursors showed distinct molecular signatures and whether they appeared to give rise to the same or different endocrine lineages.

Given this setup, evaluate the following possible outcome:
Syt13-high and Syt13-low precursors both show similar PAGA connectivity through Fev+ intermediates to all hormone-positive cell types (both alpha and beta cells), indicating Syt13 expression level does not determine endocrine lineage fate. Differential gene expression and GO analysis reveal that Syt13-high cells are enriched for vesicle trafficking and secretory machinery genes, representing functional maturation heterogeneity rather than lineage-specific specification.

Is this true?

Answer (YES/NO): NO